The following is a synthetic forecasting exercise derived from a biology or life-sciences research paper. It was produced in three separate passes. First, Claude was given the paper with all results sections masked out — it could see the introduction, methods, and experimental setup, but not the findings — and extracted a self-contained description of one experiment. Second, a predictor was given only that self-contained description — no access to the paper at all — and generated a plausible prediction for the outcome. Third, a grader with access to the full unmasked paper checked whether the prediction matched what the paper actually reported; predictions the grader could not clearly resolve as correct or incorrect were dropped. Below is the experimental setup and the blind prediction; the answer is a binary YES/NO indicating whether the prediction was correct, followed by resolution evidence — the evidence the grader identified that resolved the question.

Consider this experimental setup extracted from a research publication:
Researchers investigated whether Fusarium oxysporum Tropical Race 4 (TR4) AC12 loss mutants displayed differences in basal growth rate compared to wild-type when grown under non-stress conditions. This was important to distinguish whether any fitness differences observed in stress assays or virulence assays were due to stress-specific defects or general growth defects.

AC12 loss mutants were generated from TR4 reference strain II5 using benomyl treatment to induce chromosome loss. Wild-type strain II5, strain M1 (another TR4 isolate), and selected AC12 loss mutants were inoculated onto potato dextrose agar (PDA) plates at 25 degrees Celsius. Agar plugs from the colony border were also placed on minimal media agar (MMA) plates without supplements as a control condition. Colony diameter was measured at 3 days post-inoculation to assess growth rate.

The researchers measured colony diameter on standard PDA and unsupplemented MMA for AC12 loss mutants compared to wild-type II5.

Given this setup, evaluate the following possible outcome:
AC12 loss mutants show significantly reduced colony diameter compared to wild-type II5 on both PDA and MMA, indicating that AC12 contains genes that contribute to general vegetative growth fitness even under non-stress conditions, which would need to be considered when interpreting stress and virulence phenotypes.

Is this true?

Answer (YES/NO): NO